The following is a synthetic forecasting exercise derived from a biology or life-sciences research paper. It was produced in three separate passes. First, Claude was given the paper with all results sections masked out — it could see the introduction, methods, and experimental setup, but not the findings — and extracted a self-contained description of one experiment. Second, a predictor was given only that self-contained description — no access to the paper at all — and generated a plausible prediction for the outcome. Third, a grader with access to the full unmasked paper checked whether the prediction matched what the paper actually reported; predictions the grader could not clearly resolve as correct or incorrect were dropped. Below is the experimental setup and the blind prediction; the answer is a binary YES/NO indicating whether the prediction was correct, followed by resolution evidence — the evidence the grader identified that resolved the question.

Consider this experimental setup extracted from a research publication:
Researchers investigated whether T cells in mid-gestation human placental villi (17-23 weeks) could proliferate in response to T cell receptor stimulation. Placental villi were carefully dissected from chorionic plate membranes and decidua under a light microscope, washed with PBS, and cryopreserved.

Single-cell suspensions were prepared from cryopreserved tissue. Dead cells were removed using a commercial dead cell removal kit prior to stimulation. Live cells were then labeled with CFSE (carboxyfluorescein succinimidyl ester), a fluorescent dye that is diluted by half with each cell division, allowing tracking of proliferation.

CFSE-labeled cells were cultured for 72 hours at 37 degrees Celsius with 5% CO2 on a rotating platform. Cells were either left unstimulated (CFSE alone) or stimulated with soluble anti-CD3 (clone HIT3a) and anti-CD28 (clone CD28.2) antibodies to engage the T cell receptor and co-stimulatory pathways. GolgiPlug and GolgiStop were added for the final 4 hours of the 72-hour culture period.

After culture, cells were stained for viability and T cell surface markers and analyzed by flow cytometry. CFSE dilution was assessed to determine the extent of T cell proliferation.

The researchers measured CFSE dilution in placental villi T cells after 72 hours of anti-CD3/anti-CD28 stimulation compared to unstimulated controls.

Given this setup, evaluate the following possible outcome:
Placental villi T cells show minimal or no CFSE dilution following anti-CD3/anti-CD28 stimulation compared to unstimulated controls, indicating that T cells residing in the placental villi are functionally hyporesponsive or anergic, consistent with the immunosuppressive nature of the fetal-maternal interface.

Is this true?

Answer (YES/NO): NO